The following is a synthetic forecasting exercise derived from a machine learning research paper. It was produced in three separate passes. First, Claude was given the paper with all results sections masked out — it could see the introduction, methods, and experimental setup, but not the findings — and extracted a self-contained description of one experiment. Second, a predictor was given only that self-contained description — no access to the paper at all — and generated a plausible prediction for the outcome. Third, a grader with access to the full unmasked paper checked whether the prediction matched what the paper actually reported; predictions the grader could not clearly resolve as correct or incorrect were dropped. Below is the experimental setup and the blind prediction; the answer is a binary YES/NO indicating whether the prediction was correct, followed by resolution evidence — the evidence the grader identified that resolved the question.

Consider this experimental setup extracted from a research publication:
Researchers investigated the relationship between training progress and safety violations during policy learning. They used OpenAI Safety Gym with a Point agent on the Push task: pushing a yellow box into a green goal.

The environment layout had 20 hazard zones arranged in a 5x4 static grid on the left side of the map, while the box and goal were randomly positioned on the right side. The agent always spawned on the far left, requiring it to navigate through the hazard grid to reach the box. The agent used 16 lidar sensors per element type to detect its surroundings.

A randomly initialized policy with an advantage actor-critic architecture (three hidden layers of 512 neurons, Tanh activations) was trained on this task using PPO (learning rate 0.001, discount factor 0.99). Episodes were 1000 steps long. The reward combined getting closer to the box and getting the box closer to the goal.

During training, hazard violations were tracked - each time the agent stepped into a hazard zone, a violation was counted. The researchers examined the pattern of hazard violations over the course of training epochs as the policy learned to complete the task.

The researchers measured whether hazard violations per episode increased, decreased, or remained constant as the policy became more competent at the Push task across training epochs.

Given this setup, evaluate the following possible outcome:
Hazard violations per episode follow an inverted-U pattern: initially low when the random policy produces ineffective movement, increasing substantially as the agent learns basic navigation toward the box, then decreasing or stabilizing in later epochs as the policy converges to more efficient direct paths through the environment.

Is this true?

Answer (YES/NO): NO